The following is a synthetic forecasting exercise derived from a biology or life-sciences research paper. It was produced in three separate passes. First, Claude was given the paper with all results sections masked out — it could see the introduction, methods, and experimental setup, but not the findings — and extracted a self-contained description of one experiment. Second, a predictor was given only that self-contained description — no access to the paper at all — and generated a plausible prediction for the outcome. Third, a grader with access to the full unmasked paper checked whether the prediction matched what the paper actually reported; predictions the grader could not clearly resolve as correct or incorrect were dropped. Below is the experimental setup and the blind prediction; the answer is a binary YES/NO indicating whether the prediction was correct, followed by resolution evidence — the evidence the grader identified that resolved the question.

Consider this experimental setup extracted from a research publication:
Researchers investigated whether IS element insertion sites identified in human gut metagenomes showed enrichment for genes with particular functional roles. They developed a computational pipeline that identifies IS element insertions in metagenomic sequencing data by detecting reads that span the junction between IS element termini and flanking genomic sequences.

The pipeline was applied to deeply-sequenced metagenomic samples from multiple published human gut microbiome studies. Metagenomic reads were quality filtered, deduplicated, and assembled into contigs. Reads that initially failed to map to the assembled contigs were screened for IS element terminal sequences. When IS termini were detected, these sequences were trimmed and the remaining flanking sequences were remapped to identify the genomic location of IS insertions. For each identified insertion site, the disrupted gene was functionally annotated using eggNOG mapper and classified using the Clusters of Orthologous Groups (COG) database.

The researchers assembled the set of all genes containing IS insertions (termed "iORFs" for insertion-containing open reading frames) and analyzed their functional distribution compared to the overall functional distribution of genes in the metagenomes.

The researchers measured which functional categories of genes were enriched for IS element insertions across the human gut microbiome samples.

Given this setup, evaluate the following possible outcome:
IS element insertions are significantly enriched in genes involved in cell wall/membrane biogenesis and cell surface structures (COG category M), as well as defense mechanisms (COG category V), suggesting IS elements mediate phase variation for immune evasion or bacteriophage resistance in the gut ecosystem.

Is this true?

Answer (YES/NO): NO